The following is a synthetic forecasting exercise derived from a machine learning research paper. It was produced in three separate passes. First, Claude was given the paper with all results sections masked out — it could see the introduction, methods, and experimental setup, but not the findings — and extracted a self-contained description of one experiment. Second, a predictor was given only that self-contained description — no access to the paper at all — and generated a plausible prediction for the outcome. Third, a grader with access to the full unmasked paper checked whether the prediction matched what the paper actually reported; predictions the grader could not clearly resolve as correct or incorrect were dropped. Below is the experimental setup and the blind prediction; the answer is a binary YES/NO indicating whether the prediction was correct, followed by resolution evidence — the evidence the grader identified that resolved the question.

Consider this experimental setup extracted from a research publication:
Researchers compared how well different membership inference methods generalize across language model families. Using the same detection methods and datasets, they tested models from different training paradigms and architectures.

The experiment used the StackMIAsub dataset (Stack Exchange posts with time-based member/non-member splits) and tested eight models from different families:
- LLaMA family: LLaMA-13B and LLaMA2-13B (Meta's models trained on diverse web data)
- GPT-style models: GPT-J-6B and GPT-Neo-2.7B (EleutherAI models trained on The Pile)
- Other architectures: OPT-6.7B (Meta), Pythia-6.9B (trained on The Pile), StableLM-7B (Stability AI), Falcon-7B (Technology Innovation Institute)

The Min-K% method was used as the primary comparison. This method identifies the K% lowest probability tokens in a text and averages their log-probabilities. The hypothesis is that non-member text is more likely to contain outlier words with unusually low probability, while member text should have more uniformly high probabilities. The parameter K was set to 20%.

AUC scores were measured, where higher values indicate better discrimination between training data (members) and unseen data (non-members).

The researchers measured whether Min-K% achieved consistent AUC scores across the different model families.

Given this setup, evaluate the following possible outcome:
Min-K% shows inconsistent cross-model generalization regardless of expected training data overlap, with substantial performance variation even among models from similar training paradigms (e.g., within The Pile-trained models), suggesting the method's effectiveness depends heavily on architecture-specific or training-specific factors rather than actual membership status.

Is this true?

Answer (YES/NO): NO